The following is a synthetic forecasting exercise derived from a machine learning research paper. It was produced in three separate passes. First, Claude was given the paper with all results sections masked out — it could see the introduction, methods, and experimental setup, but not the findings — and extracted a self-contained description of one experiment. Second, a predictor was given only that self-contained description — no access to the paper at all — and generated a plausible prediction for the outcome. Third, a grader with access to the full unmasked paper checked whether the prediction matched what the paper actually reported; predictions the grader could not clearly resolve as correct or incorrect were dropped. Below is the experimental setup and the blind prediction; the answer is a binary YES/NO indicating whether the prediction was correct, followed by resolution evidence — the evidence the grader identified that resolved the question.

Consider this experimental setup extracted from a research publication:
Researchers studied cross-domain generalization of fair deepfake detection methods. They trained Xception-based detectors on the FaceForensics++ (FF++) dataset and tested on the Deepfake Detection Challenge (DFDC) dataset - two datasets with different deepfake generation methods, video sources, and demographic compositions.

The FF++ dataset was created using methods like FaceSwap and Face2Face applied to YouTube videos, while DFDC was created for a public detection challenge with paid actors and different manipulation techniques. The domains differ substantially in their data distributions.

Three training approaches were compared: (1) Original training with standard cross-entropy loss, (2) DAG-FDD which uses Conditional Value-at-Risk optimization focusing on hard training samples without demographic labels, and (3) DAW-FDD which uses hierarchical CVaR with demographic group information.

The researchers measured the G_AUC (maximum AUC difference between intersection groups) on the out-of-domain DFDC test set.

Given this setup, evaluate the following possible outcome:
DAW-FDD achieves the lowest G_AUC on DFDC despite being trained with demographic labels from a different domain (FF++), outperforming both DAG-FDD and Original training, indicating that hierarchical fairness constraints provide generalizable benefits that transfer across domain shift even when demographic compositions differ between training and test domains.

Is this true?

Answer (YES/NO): NO